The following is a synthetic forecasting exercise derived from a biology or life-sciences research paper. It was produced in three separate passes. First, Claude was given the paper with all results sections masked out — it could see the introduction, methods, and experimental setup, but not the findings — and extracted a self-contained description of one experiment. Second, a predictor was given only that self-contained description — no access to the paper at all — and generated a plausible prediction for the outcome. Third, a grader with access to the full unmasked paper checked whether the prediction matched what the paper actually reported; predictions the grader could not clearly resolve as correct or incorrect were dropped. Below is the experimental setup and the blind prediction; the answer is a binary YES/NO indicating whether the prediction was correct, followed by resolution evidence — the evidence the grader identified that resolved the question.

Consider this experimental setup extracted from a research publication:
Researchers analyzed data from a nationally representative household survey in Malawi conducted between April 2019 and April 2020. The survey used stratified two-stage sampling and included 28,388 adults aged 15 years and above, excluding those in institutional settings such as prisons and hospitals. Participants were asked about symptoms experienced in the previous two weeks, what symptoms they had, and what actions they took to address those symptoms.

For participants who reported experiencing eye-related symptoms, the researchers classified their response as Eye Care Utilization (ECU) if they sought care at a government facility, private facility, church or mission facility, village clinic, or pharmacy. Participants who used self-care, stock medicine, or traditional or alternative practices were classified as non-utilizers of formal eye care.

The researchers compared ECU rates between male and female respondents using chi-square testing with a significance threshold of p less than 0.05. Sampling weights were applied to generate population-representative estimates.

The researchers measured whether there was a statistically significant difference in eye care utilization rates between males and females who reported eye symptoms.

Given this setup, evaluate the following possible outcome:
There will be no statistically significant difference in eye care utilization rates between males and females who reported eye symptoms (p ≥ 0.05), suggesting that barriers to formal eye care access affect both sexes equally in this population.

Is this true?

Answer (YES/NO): NO